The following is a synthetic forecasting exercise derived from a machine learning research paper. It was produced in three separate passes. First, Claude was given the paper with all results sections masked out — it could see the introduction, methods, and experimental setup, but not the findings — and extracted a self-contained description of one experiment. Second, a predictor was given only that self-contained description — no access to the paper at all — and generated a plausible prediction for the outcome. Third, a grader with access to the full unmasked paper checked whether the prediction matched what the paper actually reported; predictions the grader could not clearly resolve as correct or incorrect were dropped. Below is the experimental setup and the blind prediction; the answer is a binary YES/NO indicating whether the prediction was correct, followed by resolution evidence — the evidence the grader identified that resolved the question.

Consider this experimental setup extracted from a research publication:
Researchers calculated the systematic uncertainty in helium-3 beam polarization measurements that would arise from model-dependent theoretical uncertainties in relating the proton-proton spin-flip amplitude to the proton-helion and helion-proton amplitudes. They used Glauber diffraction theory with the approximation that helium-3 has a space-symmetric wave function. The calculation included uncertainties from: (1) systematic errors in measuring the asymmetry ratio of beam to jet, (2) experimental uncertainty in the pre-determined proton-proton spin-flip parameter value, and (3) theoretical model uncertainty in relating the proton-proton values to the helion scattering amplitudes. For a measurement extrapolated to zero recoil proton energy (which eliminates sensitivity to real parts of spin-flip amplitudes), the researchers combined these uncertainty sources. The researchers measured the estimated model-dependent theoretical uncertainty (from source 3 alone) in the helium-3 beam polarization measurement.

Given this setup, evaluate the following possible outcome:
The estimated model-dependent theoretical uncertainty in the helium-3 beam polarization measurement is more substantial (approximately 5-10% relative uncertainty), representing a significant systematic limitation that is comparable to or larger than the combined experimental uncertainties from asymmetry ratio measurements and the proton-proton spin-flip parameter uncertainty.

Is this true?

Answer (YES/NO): NO